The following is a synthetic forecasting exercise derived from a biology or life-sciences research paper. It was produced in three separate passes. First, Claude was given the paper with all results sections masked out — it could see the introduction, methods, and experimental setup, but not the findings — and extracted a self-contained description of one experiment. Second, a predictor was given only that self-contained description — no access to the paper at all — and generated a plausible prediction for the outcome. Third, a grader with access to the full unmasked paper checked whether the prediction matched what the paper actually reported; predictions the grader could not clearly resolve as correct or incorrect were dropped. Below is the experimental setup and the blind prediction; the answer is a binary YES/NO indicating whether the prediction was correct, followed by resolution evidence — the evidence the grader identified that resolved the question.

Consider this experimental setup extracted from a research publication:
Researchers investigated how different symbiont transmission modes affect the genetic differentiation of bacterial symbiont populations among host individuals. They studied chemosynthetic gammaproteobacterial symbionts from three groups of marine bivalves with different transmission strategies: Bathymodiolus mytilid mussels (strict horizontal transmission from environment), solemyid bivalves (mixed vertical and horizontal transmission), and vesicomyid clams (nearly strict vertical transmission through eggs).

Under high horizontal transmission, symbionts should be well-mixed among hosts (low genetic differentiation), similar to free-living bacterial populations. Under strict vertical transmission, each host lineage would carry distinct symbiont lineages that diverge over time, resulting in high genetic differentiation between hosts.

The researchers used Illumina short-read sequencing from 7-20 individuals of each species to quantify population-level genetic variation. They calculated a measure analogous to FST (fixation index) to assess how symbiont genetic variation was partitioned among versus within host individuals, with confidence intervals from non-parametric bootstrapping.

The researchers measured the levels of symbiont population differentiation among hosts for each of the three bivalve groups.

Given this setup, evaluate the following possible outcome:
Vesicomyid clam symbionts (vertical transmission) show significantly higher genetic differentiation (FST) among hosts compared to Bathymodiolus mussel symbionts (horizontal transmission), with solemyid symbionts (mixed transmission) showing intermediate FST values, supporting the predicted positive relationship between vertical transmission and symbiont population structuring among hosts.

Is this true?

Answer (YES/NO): NO